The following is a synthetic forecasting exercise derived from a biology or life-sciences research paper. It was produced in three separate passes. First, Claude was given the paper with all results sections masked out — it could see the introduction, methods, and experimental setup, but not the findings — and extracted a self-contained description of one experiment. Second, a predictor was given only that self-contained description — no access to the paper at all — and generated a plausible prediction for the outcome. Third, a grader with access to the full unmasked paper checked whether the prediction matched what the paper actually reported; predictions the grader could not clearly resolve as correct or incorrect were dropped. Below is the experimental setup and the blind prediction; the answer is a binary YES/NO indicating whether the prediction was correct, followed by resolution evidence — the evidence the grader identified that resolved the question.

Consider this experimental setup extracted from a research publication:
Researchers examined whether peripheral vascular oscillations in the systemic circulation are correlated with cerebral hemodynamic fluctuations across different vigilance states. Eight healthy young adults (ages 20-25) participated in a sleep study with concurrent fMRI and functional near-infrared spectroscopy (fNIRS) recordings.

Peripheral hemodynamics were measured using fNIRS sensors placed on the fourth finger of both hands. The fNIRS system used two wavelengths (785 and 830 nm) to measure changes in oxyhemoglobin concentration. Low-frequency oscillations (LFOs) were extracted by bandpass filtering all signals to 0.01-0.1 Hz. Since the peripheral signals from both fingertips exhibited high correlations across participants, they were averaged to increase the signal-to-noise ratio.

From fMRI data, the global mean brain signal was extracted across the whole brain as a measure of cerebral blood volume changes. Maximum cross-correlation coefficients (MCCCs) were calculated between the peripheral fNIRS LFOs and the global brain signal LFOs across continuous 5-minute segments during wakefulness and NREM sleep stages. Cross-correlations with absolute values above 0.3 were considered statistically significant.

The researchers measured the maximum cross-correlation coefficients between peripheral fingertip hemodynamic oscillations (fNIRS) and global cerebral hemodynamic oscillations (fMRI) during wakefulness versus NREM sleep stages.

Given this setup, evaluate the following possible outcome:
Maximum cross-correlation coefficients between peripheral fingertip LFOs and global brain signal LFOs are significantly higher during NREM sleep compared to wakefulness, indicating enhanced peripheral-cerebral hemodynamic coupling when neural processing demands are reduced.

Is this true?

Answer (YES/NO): NO